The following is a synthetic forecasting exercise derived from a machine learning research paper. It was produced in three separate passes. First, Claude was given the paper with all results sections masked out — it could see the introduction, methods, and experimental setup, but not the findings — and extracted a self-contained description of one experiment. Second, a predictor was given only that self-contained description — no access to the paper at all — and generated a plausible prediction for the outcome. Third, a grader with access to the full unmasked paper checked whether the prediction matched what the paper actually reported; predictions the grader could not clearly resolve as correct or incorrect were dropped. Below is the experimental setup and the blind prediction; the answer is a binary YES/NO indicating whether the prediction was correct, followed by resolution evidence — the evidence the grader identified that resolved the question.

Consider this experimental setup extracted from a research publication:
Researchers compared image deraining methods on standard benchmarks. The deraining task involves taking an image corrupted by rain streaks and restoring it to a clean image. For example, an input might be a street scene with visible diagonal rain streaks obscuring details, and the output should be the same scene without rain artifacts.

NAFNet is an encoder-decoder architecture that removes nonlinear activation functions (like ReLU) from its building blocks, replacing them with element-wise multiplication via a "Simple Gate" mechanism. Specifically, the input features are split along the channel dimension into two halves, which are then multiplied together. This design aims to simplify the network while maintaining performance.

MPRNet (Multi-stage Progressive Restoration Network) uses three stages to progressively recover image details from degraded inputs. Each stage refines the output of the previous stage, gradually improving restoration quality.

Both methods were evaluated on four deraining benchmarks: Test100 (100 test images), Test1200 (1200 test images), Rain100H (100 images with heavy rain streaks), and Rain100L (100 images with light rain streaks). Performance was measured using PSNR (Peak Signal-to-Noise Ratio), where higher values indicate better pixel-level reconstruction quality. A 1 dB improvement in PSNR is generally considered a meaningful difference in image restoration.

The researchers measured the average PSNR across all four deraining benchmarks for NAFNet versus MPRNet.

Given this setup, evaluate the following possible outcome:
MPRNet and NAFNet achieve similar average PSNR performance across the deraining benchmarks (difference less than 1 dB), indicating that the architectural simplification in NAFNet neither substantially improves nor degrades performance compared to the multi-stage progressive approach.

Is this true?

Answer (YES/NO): YES